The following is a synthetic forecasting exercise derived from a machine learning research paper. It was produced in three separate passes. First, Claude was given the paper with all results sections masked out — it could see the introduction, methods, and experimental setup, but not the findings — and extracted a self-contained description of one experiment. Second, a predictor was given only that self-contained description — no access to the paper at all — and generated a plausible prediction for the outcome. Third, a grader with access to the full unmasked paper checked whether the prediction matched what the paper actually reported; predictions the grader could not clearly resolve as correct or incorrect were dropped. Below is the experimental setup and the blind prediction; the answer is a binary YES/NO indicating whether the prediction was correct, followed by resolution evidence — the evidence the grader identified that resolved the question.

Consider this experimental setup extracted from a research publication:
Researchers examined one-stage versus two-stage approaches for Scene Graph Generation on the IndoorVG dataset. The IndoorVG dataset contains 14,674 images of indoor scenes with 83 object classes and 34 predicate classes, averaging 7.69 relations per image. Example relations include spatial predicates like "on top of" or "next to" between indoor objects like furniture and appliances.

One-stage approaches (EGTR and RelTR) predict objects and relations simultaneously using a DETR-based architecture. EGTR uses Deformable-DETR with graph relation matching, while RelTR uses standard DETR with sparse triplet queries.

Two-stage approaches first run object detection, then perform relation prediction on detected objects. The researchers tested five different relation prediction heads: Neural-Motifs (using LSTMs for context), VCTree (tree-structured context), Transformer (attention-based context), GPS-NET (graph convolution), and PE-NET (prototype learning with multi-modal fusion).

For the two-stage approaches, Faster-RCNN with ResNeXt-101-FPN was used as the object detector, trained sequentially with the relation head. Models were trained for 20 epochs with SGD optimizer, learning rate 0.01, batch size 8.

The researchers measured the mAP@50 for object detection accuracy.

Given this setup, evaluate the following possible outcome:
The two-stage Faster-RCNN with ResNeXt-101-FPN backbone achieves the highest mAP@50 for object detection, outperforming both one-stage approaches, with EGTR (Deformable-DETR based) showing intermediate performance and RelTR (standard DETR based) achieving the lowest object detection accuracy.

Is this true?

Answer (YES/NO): NO